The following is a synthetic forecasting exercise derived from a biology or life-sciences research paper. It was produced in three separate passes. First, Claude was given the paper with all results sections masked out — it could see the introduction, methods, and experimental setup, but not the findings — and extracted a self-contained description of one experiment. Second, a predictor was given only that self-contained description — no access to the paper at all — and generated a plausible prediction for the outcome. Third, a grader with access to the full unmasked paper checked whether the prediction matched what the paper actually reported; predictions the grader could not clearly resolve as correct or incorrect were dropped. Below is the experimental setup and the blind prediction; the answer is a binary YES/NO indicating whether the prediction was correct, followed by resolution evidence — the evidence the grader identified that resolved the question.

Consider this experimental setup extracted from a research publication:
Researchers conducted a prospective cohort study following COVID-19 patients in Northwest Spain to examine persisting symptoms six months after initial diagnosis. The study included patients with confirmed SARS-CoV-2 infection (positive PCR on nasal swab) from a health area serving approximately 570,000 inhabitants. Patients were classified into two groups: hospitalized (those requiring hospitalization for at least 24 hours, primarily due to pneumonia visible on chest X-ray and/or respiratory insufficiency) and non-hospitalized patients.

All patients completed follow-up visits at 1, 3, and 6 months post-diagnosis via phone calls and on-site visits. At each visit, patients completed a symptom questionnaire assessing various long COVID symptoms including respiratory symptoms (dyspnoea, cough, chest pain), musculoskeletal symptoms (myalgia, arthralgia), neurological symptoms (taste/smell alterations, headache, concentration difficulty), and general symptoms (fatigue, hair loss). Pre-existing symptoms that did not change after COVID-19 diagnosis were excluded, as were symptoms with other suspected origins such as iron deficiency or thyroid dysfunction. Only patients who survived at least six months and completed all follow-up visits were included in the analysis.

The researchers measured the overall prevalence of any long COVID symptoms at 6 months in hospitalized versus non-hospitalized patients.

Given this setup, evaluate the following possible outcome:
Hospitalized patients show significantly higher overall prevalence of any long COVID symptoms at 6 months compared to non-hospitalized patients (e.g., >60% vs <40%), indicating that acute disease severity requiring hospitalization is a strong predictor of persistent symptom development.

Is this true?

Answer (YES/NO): NO